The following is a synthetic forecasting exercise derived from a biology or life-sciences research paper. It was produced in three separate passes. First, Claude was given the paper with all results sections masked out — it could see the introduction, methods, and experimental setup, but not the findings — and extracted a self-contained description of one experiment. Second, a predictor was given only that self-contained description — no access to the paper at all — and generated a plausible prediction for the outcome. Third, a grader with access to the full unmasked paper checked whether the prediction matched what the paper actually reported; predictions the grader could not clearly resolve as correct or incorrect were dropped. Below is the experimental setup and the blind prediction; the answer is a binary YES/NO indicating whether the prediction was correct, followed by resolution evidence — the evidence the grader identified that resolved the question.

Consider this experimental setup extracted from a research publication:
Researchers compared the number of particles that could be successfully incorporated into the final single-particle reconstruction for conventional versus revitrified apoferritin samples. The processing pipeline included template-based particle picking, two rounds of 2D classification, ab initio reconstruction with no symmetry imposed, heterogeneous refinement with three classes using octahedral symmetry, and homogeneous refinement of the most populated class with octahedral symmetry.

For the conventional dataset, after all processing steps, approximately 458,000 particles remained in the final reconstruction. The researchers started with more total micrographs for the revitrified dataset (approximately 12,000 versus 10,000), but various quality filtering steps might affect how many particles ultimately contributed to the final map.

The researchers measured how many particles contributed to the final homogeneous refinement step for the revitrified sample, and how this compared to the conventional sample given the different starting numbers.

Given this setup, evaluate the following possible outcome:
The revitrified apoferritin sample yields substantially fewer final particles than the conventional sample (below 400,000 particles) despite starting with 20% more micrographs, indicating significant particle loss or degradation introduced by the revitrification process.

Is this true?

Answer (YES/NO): YES